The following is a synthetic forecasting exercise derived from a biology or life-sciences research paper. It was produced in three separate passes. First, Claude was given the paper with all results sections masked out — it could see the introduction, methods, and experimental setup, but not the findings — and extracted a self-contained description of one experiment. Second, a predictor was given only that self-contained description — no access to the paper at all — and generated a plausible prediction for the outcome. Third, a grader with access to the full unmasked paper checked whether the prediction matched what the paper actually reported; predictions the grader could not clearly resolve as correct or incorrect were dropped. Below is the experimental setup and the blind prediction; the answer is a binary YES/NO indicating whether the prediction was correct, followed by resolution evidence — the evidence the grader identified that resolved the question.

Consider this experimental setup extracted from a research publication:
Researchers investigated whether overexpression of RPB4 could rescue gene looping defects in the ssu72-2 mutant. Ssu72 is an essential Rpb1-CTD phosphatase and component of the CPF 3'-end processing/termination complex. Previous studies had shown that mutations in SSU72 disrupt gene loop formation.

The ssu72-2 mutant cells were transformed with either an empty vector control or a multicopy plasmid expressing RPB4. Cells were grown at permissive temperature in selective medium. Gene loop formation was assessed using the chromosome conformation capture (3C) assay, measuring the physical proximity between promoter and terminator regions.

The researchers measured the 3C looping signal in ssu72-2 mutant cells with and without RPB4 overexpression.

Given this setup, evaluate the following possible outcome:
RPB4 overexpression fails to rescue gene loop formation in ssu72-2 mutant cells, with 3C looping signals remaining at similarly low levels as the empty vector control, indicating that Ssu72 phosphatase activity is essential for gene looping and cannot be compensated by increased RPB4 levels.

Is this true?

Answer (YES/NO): NO